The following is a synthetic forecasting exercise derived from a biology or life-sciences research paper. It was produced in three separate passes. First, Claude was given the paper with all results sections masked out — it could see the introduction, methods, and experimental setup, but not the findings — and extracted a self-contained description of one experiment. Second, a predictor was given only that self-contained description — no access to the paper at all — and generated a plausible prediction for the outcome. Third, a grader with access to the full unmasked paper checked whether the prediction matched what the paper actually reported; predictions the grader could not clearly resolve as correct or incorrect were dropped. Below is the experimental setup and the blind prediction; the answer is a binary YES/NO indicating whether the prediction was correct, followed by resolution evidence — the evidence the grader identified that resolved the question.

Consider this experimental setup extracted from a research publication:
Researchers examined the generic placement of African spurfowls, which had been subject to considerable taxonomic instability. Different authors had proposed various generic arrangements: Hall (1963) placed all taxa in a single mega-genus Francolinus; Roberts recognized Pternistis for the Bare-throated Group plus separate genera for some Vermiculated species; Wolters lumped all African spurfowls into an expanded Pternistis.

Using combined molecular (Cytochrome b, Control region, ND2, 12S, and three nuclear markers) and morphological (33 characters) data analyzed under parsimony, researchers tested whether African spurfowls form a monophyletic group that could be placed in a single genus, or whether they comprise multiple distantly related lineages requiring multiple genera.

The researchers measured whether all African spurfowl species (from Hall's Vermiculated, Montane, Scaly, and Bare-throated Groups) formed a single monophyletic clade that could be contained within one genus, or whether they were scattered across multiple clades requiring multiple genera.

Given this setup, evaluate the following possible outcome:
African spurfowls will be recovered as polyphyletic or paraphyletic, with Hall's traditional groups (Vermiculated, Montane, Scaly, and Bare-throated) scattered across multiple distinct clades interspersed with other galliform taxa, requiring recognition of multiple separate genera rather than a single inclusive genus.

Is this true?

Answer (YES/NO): NO